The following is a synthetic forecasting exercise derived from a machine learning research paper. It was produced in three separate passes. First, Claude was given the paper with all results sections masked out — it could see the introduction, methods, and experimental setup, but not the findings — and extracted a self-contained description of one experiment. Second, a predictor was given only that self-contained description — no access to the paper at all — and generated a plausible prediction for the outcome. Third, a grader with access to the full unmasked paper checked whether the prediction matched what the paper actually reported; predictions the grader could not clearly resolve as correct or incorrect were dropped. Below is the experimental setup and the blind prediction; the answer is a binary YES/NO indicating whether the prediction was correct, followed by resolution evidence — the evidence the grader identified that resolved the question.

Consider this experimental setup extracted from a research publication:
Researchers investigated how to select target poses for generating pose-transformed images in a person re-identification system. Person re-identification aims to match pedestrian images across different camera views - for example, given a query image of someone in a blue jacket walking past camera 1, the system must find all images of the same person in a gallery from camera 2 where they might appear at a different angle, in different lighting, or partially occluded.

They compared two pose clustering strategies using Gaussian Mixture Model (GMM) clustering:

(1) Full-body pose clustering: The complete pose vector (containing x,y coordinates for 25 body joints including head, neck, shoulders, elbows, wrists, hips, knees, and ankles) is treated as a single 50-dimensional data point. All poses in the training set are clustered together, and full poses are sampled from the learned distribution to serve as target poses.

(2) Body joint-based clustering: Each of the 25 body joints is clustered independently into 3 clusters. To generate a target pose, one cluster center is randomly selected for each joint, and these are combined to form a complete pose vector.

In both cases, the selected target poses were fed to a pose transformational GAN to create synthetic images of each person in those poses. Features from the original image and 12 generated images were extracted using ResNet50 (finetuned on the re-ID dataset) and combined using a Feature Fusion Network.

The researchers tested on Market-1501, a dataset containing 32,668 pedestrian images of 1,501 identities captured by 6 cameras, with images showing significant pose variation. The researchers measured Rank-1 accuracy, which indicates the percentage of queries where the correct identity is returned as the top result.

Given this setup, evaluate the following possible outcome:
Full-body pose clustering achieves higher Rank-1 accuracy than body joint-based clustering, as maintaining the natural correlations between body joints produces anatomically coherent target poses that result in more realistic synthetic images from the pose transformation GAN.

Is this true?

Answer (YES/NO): YES